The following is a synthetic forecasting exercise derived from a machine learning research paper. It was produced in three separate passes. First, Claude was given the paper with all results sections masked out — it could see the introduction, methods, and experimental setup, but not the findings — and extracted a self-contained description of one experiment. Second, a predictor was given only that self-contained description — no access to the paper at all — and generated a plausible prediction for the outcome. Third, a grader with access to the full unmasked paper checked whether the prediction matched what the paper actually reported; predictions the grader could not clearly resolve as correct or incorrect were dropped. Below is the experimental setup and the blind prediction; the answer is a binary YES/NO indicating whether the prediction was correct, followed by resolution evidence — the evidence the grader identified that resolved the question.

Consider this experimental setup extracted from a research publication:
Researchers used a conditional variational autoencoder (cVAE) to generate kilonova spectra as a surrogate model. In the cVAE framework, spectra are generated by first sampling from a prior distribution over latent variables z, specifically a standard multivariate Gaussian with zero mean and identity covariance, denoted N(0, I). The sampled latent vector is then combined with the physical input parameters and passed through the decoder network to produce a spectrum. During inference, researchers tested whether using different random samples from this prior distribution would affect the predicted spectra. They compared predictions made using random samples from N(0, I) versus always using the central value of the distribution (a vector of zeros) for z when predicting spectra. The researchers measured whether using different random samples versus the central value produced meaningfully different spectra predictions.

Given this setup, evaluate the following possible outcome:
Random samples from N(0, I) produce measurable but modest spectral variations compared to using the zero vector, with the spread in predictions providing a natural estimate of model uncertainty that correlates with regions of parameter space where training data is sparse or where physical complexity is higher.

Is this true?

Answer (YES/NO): NO